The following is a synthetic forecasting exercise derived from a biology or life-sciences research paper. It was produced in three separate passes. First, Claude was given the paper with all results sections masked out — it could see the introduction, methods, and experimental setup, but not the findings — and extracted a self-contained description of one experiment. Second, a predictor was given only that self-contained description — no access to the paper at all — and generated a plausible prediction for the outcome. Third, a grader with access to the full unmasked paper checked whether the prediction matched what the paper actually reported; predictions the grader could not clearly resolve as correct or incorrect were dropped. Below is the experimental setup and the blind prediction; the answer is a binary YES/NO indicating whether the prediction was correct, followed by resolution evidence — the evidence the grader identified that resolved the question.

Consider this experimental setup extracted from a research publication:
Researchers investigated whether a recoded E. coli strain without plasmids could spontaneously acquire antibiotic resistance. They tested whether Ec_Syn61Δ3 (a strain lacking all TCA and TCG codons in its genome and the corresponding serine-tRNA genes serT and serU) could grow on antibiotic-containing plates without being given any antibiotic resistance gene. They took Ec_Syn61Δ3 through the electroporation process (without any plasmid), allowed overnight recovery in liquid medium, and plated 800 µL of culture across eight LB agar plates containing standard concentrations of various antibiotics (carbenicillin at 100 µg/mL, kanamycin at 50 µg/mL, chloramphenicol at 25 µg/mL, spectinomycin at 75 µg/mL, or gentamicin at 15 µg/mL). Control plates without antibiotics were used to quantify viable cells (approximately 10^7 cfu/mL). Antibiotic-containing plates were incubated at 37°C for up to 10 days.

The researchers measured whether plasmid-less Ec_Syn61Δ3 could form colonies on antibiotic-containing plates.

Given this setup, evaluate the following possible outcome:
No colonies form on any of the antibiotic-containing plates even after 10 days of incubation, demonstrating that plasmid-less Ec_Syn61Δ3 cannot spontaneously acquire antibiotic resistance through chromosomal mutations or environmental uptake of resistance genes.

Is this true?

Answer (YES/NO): YES